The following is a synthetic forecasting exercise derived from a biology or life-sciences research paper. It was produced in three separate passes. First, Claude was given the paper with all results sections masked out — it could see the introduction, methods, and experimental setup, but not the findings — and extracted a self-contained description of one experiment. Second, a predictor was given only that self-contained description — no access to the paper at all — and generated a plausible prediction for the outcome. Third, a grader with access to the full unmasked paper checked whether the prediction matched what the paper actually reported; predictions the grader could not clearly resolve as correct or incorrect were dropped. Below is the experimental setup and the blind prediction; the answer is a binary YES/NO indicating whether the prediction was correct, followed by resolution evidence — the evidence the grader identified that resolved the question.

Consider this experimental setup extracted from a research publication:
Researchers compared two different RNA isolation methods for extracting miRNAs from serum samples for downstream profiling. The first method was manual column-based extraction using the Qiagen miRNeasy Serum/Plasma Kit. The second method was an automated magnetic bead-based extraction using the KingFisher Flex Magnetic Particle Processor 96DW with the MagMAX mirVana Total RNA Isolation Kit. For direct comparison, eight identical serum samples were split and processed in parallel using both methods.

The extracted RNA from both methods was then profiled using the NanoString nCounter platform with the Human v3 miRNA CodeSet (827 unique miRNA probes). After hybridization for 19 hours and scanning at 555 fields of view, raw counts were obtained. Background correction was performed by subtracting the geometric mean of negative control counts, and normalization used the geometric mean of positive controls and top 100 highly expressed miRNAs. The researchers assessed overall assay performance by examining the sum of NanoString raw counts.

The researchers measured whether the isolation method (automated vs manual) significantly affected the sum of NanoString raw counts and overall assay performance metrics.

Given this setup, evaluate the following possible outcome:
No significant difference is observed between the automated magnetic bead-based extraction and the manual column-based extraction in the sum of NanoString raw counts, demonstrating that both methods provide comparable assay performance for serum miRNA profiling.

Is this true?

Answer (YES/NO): YES